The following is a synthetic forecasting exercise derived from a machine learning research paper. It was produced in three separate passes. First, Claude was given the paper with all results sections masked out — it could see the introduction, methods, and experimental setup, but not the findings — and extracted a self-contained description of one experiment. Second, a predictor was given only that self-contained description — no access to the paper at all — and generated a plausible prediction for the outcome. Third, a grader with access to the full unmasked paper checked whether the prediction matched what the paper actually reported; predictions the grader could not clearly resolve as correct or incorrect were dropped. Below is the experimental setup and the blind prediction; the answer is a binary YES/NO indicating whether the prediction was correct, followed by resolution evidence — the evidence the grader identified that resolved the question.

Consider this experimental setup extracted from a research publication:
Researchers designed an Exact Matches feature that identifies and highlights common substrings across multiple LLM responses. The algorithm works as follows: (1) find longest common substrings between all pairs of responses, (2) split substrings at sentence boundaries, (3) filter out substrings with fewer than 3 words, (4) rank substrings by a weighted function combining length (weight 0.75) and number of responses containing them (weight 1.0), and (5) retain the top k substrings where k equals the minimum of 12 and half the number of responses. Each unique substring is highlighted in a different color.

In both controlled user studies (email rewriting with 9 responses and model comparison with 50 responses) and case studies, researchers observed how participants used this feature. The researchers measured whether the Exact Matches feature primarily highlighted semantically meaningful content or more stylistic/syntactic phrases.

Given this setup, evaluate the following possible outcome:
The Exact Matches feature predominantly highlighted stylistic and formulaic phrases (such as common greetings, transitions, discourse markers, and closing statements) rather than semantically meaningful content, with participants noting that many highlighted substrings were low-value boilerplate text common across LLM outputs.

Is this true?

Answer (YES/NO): YES